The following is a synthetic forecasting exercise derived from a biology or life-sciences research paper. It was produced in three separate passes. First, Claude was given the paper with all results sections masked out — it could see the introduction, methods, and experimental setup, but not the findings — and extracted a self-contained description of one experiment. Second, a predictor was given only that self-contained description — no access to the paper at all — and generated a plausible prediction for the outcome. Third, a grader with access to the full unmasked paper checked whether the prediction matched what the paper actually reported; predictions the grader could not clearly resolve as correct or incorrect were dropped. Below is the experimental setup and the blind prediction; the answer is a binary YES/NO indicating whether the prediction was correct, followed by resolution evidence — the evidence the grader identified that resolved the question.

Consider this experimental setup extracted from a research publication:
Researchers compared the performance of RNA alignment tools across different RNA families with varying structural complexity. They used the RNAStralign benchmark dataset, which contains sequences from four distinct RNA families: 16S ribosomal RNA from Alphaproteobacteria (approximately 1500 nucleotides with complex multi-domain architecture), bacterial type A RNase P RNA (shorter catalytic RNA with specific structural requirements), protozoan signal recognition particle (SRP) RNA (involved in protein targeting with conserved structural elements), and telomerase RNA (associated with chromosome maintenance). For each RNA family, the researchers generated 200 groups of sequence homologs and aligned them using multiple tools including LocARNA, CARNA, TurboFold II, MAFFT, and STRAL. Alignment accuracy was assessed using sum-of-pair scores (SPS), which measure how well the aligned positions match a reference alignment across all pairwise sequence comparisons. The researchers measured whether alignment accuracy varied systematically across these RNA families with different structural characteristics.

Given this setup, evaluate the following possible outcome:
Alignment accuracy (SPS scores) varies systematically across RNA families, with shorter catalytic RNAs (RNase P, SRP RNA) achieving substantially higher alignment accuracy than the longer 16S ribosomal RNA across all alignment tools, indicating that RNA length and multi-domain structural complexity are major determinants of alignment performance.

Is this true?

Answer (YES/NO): NO